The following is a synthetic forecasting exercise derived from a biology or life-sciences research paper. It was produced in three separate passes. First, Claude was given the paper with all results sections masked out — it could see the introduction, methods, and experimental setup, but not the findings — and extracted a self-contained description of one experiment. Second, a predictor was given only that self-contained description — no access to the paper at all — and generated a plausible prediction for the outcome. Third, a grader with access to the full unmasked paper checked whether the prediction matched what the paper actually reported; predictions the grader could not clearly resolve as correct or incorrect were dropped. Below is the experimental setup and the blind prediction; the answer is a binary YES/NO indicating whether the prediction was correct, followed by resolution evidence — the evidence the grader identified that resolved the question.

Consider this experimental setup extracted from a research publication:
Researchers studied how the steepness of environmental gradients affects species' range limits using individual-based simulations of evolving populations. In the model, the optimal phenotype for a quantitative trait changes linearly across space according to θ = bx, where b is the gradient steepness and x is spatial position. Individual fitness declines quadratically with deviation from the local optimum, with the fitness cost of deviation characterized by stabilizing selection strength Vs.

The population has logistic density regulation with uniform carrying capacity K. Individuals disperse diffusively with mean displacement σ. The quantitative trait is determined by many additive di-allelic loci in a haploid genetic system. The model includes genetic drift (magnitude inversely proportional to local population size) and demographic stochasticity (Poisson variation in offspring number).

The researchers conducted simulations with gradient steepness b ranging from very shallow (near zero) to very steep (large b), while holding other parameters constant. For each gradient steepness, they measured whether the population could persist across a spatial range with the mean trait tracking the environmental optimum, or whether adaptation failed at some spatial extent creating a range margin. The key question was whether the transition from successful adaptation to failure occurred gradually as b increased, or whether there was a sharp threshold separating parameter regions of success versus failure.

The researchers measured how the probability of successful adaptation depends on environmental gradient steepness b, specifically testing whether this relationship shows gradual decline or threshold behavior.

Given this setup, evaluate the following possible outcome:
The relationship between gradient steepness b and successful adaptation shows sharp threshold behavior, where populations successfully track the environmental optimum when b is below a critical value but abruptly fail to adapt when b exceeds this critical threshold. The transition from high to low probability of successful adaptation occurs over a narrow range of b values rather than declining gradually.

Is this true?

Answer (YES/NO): YES